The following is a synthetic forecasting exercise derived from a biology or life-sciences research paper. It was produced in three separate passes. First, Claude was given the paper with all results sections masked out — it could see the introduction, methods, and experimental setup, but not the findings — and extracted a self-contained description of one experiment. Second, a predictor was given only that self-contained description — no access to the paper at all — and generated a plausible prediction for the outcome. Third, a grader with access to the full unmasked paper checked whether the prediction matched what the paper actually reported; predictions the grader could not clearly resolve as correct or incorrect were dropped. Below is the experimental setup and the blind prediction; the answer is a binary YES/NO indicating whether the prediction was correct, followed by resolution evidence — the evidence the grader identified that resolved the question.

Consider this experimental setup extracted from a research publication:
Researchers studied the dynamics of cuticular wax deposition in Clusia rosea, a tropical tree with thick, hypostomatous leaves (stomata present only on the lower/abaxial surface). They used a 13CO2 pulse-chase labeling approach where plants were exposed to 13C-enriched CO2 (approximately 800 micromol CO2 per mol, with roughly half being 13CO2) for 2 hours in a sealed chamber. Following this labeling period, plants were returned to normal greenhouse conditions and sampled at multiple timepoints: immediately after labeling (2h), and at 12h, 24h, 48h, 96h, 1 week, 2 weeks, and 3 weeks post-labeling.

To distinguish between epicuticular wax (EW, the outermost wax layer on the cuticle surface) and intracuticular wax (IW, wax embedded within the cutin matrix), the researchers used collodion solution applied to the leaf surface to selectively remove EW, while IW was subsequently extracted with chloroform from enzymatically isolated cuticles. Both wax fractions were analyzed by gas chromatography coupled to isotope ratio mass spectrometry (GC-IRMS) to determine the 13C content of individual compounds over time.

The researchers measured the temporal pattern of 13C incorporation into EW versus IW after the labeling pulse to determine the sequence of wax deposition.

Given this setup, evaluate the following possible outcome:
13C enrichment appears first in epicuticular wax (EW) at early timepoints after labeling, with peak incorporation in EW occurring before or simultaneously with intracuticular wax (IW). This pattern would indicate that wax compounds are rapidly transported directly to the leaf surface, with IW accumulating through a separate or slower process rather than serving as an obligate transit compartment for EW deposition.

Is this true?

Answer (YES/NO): NO